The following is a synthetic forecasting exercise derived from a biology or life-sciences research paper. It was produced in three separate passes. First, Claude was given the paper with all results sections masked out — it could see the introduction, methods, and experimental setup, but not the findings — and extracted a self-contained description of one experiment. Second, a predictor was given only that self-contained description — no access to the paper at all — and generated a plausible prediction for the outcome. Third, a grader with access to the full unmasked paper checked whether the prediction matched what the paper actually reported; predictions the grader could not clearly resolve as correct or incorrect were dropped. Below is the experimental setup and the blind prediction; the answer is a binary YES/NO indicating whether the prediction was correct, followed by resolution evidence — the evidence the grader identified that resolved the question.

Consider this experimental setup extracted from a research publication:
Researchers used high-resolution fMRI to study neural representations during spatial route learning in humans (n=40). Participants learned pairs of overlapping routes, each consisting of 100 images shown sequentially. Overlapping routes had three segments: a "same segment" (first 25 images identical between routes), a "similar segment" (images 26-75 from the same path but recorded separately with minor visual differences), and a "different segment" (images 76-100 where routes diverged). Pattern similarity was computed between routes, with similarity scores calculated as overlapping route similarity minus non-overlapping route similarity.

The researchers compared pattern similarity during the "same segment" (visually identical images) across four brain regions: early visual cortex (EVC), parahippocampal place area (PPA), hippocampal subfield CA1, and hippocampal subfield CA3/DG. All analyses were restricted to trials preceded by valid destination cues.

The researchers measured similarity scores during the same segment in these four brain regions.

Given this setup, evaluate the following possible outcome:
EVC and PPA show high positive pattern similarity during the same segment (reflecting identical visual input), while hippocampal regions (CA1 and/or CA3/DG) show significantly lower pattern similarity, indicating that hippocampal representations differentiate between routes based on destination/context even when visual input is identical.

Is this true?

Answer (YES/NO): YES